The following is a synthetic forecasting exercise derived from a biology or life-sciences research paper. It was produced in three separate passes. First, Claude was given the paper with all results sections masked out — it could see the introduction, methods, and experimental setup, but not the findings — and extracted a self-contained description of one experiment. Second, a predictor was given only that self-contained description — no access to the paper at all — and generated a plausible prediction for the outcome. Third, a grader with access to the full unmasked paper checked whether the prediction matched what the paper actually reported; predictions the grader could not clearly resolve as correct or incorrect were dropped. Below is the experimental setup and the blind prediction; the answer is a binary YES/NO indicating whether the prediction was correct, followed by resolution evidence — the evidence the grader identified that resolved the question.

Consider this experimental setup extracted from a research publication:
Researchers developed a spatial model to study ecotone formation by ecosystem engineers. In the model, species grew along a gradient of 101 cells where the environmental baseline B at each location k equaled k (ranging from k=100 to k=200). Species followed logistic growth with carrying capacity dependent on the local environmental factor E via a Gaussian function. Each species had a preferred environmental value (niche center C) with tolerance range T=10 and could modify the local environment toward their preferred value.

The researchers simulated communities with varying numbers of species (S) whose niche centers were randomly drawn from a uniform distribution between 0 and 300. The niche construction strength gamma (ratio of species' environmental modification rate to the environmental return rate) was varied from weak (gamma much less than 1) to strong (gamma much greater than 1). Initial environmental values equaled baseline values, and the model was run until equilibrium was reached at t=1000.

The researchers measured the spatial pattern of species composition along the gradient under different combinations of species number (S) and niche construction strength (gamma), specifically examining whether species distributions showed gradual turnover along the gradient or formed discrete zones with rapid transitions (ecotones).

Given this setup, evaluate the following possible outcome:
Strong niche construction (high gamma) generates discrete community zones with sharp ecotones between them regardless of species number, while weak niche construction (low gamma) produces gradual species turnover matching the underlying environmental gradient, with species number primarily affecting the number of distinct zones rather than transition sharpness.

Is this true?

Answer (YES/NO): NO